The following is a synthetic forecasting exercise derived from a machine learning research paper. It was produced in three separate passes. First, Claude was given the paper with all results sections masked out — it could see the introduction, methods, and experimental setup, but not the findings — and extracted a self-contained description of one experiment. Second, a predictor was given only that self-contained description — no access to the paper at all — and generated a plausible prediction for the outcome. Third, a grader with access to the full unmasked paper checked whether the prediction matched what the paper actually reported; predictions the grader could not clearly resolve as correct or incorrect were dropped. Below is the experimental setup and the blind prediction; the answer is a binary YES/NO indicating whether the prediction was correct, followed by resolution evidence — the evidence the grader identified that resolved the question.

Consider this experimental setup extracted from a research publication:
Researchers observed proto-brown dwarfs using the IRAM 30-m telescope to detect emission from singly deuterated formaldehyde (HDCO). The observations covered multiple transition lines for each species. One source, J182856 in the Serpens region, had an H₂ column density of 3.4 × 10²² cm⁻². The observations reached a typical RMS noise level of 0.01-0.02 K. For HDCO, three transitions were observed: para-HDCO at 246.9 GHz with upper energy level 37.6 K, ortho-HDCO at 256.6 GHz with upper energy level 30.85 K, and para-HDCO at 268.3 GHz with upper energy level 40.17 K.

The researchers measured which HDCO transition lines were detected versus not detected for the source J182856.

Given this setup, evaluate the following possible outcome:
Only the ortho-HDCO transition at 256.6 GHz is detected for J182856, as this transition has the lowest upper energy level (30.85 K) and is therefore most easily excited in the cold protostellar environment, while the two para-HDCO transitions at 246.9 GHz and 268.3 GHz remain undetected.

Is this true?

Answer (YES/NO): NO